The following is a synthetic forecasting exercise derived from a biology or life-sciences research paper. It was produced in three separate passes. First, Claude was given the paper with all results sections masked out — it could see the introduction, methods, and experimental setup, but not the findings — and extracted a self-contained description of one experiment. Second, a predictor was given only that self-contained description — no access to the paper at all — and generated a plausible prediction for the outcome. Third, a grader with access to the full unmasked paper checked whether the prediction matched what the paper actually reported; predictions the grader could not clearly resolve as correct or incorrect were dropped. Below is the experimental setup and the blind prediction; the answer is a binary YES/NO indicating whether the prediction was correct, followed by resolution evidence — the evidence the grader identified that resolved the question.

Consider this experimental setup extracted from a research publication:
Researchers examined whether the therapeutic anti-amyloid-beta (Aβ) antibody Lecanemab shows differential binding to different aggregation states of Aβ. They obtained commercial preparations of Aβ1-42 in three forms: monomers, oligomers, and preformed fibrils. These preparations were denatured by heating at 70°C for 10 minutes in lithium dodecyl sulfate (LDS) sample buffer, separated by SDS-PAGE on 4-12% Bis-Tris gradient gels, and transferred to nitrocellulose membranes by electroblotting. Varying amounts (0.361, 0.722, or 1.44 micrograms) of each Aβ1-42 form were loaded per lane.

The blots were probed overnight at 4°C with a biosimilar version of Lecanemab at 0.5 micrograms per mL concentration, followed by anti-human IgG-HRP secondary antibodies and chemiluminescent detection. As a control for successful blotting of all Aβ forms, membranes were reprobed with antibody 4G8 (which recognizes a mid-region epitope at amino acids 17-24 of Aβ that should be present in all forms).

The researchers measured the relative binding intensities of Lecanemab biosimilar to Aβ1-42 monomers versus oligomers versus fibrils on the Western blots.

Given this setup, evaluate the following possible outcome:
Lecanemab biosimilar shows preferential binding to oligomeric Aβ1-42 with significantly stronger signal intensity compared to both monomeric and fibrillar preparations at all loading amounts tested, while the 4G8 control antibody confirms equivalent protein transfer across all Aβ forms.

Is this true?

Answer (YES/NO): NO